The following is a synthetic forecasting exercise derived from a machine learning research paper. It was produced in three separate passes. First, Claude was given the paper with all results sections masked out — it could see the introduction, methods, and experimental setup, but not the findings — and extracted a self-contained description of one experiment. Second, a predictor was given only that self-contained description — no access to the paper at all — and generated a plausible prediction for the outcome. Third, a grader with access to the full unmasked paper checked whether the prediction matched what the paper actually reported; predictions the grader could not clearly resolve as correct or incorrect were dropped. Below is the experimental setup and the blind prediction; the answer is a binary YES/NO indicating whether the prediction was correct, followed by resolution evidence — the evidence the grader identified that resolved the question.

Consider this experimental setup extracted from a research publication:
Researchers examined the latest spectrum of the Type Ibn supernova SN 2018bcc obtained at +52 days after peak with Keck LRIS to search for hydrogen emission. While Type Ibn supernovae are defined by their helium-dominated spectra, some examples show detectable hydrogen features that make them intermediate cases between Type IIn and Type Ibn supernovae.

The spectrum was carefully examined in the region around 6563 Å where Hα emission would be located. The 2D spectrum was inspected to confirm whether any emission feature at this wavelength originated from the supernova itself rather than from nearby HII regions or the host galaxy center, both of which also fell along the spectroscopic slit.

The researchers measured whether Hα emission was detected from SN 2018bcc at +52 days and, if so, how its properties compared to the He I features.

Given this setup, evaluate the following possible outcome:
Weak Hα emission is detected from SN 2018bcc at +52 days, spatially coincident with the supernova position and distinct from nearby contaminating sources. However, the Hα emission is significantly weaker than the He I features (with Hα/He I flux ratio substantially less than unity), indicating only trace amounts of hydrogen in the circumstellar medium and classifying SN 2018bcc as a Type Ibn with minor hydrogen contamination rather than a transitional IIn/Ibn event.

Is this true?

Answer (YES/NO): YES